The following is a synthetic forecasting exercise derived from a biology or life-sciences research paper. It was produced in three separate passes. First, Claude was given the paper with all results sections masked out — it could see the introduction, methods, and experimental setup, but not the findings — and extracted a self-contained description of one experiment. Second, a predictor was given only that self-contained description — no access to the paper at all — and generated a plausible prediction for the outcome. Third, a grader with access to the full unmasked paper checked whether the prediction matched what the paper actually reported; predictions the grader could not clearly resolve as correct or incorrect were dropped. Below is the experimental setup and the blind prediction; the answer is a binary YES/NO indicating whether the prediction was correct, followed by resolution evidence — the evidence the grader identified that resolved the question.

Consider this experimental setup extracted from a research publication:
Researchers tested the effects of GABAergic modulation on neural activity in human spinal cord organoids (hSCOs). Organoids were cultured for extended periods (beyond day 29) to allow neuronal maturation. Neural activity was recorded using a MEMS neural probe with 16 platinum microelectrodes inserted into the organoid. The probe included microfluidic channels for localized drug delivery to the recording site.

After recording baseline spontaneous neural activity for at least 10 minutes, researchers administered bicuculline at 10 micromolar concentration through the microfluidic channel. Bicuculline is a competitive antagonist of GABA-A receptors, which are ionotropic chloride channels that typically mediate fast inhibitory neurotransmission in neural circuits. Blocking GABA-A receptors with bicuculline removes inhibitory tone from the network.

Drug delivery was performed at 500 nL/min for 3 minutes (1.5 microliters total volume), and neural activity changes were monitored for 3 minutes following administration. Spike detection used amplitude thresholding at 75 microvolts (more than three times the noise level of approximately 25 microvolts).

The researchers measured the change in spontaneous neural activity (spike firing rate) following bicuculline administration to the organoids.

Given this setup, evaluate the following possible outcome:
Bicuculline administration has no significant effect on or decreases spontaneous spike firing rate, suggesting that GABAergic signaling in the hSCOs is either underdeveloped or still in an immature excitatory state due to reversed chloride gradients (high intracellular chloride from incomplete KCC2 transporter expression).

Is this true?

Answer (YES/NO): NO